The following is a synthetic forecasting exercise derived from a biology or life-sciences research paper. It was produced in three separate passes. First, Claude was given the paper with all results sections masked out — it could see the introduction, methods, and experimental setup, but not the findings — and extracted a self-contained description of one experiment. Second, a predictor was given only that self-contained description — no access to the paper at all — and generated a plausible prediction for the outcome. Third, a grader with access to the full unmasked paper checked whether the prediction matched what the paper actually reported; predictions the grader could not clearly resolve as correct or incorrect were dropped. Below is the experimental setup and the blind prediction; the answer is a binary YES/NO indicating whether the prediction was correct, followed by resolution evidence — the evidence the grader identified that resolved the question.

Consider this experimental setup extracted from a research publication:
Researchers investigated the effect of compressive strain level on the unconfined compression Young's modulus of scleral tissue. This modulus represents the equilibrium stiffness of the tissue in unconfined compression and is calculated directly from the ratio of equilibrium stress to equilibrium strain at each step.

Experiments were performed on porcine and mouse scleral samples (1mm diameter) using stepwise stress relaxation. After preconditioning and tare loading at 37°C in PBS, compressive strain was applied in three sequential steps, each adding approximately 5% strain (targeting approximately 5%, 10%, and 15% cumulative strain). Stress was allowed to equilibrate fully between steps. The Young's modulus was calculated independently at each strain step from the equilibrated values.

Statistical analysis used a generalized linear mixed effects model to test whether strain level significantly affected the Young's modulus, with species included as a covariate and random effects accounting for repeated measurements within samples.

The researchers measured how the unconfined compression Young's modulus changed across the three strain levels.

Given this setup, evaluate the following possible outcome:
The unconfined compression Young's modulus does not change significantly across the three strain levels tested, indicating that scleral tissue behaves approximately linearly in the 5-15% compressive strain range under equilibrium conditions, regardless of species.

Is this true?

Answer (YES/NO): YES